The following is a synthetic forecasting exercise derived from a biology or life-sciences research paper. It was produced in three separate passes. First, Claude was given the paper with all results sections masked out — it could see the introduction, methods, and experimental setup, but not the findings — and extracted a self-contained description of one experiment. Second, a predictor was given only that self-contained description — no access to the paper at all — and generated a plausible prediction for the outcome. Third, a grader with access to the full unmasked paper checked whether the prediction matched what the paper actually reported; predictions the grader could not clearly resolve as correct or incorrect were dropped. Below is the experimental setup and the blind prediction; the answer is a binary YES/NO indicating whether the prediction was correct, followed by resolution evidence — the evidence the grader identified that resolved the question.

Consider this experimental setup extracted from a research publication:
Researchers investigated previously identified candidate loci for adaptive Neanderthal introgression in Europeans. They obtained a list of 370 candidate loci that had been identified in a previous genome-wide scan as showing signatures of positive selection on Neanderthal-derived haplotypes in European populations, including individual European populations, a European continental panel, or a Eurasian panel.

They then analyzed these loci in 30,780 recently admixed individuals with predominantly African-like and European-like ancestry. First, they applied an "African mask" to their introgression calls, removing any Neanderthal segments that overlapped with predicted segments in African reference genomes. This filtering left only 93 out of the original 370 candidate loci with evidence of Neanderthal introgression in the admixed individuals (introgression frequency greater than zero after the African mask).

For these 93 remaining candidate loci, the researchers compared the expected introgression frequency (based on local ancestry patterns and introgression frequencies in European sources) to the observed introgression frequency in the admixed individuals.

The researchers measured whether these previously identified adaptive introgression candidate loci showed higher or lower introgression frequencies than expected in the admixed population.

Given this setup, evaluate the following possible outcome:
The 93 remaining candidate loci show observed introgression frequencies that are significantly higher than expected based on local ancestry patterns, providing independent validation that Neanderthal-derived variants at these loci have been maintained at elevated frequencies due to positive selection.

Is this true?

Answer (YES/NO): NO